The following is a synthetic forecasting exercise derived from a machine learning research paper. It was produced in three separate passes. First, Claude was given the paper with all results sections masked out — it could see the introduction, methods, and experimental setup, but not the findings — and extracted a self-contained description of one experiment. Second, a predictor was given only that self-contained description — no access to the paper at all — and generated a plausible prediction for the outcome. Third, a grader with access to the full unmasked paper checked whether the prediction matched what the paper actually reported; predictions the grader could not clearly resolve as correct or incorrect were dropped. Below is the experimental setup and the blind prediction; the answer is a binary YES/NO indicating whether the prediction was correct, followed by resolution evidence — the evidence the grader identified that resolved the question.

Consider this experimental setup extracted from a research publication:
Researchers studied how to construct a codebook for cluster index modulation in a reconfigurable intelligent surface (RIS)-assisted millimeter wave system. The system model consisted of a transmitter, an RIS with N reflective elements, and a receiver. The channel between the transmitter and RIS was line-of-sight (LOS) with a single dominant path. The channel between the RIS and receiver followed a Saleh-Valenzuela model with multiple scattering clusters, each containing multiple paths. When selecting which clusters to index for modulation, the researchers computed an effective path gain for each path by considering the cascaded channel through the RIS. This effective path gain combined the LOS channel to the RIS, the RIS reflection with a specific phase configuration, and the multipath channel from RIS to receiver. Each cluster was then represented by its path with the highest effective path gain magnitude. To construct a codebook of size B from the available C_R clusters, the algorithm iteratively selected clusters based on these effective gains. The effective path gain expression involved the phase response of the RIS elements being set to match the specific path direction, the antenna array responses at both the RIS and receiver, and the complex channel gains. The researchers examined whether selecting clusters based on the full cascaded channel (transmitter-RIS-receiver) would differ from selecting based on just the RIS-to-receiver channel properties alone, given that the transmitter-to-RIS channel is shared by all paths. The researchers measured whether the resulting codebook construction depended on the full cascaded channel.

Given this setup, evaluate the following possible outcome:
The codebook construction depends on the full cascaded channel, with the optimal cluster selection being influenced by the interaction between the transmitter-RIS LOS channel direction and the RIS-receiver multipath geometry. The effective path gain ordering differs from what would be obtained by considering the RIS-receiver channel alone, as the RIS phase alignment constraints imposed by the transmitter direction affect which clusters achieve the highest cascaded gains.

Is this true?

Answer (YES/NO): YES